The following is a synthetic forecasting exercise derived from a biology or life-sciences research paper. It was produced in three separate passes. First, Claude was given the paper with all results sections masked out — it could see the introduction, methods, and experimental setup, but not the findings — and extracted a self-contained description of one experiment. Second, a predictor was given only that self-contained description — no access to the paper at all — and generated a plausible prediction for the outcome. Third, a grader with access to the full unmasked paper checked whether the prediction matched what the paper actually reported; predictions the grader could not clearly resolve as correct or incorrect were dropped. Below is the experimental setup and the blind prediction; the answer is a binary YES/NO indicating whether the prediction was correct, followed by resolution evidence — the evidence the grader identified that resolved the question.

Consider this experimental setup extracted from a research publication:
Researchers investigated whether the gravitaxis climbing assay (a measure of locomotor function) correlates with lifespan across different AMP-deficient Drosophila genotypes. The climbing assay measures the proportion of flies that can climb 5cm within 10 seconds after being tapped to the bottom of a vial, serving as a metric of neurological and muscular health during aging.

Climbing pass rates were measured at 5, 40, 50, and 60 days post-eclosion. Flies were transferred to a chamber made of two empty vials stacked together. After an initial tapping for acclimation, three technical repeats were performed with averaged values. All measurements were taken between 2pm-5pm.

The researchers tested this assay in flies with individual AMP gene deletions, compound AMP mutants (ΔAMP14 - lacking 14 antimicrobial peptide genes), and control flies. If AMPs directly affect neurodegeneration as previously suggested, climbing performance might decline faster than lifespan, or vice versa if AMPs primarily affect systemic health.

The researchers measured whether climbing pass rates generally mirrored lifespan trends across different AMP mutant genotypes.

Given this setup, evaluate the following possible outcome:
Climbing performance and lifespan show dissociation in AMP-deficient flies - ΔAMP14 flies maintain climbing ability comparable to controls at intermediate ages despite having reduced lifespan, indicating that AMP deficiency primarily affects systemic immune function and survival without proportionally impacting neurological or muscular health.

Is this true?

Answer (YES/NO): NO